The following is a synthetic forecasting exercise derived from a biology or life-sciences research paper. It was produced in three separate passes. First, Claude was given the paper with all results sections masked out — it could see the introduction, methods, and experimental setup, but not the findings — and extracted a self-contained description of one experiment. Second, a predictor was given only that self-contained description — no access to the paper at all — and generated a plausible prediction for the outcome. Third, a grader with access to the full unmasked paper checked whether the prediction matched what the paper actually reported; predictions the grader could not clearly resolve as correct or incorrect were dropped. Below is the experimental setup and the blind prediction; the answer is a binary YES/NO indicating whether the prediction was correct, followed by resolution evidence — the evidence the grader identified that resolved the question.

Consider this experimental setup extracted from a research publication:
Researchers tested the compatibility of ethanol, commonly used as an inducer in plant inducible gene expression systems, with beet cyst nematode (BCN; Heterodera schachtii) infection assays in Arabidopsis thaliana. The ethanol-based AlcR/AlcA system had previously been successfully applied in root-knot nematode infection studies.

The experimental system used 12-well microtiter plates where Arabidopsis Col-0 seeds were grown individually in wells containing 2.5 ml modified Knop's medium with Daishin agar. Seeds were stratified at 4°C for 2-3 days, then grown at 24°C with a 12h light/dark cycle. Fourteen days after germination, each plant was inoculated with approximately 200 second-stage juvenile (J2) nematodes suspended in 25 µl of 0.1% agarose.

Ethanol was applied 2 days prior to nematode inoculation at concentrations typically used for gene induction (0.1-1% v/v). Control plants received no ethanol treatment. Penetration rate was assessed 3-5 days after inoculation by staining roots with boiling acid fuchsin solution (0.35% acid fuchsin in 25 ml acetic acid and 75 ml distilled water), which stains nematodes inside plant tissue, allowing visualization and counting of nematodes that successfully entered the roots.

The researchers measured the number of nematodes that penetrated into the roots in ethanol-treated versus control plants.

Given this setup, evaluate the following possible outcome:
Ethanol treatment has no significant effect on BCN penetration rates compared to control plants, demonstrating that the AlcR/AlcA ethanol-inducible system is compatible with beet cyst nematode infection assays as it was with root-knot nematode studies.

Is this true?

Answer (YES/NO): NO